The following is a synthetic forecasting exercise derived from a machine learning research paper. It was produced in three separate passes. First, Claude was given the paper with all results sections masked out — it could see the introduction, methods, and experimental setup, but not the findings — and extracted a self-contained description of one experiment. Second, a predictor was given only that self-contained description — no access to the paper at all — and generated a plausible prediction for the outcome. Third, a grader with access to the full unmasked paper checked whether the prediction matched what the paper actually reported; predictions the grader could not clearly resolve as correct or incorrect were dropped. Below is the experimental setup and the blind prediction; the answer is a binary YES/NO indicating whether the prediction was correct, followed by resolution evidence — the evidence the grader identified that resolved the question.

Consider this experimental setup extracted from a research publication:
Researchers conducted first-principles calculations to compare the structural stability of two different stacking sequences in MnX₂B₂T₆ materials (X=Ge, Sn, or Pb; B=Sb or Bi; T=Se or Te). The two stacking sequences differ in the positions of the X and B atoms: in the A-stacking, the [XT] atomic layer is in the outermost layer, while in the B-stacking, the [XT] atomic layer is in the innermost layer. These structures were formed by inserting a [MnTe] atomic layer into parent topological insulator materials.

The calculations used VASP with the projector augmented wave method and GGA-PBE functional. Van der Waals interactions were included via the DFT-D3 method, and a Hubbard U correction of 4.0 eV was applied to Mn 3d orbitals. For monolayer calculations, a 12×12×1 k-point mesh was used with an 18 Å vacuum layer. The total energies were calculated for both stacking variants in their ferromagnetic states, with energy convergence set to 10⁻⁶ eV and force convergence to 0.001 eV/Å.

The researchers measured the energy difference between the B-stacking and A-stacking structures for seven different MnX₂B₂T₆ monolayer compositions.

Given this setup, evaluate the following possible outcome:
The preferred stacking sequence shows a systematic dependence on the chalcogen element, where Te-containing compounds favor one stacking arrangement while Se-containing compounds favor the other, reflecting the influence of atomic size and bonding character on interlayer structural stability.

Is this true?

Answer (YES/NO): NO